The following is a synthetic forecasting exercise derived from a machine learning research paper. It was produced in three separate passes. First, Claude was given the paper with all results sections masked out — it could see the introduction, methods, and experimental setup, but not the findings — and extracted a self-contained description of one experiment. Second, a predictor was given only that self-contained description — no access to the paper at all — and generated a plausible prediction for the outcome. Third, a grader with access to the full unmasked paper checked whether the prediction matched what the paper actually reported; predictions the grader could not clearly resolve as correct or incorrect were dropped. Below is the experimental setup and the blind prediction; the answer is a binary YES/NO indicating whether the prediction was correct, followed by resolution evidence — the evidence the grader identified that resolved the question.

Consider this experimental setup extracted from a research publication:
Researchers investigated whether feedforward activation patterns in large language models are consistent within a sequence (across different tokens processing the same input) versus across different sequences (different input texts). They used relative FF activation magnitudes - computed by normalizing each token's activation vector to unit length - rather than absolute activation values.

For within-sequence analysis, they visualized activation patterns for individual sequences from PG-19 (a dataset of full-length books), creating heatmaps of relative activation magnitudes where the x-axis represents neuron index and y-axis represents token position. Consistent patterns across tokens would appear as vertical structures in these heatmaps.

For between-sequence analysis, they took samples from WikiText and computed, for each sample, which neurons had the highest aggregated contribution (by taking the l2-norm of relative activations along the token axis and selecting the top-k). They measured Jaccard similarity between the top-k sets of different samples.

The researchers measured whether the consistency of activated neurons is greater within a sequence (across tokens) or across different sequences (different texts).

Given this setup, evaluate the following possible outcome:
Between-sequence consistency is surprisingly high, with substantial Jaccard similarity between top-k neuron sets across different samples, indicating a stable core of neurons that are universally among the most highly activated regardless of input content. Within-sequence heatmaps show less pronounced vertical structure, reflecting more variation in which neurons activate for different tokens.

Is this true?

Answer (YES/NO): NO